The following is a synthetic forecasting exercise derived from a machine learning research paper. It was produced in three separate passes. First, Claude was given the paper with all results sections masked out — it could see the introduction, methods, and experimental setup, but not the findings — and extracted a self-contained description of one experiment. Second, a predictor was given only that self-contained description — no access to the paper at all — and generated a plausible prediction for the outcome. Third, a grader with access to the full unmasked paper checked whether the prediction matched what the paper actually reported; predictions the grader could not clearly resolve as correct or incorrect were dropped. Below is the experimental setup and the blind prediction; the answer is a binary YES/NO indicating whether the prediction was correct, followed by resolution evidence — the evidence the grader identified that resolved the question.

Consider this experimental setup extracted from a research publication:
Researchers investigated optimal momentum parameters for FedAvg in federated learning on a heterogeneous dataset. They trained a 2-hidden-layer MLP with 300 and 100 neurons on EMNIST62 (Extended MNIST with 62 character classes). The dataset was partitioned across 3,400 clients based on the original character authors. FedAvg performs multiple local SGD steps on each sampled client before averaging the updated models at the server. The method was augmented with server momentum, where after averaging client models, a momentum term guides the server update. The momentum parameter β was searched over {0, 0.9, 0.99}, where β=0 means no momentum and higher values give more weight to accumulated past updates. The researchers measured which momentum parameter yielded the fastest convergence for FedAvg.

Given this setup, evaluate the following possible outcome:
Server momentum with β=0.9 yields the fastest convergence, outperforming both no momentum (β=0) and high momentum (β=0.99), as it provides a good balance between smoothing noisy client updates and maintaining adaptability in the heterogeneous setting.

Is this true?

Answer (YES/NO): YES